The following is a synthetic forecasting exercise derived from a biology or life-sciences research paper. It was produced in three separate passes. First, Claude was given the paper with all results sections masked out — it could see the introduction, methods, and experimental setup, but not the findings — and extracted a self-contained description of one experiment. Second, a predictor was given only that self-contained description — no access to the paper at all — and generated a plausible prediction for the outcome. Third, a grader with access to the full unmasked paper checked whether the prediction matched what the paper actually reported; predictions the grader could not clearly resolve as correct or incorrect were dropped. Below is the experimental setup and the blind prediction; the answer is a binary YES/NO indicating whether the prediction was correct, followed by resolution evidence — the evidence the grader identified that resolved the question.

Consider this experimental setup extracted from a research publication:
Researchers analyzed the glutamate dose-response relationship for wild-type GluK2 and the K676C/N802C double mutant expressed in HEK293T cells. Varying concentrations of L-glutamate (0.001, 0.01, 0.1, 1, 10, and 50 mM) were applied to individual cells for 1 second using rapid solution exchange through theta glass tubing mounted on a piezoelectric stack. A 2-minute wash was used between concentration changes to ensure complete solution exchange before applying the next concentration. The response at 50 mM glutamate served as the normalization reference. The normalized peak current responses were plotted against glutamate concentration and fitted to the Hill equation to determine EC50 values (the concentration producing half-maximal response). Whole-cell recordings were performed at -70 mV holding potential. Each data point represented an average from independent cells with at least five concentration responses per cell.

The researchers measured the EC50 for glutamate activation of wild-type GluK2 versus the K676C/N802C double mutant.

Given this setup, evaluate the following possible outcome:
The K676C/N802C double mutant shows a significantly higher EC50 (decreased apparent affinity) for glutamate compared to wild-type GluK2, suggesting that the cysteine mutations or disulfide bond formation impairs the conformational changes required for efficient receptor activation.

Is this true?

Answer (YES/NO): NO